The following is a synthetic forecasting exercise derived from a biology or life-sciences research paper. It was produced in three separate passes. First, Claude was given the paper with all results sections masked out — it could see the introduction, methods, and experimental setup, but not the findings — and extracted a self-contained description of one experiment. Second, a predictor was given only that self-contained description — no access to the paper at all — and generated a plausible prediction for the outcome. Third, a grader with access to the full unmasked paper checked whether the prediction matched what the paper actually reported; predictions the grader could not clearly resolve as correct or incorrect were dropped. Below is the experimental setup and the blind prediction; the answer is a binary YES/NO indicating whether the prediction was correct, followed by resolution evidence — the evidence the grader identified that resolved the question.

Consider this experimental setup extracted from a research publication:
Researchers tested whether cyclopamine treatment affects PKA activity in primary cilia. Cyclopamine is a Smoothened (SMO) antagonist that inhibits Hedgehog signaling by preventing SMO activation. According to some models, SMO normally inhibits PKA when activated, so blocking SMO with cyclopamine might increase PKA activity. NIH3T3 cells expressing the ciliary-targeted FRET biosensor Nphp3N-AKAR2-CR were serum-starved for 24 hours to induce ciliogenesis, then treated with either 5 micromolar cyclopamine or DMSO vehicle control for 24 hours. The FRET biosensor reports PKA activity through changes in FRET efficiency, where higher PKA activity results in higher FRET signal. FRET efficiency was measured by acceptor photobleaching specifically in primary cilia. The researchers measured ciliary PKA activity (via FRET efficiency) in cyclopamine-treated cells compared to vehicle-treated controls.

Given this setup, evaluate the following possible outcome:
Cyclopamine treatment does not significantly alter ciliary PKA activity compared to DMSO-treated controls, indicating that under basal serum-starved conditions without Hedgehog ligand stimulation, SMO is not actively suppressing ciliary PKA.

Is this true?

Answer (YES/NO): YES